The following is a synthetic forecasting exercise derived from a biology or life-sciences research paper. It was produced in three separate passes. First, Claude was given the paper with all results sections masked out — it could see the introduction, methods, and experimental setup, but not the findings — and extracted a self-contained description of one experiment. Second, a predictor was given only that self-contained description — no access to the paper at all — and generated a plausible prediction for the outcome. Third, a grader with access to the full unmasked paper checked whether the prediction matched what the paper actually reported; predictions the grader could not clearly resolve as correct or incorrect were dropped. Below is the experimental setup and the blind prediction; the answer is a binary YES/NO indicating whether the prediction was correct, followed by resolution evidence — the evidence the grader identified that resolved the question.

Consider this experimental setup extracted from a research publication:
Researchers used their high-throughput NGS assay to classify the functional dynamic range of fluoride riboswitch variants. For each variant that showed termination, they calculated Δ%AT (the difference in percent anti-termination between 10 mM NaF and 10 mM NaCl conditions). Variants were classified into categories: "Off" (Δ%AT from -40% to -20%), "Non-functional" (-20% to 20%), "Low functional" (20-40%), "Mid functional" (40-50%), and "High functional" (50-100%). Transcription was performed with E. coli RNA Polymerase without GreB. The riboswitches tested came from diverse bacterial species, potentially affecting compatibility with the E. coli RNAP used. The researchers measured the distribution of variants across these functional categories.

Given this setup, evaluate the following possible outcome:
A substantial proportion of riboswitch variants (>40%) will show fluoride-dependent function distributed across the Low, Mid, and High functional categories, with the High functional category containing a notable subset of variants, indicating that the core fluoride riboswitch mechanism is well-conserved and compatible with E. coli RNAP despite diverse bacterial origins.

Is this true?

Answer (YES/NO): NO